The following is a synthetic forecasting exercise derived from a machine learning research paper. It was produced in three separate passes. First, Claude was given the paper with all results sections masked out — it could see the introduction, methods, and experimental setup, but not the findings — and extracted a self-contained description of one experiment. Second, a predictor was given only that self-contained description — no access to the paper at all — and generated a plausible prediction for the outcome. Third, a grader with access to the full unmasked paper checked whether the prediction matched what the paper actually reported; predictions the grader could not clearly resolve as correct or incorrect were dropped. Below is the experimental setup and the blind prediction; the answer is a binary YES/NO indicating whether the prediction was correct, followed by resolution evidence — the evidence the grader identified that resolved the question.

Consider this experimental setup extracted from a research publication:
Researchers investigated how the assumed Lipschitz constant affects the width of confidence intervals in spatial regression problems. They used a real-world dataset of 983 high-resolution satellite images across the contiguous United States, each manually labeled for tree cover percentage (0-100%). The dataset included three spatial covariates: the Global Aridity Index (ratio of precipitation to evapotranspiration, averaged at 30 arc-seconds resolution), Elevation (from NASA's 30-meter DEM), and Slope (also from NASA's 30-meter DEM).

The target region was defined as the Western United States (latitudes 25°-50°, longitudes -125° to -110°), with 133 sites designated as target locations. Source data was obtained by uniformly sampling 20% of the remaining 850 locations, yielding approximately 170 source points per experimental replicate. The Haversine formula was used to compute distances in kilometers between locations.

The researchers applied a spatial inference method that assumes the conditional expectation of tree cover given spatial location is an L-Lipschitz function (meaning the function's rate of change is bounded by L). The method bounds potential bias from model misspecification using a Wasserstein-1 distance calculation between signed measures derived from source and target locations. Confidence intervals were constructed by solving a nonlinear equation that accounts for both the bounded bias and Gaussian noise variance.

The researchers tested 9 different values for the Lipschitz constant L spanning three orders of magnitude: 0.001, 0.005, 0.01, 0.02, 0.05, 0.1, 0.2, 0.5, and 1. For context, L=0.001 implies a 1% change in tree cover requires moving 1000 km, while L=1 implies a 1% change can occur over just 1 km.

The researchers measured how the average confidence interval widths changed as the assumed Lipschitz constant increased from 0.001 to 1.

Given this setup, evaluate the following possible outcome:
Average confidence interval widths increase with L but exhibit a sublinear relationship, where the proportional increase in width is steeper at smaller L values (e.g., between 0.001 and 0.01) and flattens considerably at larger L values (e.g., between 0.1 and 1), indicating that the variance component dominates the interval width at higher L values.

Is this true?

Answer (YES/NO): NO